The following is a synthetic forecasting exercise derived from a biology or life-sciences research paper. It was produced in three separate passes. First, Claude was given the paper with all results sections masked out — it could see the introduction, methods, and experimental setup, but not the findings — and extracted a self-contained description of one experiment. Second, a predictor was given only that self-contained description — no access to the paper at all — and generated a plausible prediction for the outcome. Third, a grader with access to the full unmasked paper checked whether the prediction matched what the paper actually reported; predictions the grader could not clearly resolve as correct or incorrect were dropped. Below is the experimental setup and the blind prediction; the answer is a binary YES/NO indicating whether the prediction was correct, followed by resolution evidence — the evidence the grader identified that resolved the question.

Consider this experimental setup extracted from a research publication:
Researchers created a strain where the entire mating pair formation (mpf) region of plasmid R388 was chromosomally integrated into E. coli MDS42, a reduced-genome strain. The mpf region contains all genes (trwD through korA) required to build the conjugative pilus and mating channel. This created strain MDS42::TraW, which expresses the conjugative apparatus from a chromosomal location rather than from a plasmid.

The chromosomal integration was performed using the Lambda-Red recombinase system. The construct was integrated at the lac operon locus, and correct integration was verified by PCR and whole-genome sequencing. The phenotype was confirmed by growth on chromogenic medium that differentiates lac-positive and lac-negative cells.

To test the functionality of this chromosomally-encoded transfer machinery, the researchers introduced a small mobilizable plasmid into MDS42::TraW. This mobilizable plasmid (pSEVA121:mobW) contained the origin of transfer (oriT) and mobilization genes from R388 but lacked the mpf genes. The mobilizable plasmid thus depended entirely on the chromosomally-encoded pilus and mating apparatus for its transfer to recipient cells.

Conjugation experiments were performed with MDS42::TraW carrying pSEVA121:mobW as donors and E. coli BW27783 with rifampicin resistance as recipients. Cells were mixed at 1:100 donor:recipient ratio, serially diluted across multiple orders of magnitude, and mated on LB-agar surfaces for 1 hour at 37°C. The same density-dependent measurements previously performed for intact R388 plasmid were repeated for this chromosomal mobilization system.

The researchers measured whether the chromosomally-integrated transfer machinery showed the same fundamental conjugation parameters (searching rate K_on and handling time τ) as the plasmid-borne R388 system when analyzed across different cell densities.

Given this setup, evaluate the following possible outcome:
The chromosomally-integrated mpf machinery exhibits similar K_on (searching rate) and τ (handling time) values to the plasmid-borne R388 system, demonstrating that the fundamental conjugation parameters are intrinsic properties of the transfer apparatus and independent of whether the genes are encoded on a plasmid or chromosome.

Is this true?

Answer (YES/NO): YES